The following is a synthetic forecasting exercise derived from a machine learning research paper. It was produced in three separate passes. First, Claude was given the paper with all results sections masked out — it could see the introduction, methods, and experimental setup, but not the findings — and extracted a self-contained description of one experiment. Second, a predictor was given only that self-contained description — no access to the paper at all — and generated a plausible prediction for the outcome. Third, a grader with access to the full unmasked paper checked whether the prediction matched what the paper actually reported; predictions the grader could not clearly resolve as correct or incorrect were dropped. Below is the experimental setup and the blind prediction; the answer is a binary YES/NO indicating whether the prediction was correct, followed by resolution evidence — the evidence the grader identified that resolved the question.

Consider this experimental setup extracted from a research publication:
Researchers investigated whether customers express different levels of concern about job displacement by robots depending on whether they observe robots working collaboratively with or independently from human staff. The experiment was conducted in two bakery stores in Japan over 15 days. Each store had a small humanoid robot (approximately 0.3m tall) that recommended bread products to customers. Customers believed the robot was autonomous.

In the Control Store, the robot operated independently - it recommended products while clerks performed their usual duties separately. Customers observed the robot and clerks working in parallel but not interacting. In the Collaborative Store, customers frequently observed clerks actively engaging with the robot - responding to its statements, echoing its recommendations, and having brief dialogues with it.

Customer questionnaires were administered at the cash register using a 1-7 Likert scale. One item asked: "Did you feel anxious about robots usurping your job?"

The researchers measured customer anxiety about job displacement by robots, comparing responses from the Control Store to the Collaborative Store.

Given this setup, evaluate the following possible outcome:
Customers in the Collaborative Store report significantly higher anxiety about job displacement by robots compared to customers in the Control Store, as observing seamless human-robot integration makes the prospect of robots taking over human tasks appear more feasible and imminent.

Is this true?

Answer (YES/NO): NO